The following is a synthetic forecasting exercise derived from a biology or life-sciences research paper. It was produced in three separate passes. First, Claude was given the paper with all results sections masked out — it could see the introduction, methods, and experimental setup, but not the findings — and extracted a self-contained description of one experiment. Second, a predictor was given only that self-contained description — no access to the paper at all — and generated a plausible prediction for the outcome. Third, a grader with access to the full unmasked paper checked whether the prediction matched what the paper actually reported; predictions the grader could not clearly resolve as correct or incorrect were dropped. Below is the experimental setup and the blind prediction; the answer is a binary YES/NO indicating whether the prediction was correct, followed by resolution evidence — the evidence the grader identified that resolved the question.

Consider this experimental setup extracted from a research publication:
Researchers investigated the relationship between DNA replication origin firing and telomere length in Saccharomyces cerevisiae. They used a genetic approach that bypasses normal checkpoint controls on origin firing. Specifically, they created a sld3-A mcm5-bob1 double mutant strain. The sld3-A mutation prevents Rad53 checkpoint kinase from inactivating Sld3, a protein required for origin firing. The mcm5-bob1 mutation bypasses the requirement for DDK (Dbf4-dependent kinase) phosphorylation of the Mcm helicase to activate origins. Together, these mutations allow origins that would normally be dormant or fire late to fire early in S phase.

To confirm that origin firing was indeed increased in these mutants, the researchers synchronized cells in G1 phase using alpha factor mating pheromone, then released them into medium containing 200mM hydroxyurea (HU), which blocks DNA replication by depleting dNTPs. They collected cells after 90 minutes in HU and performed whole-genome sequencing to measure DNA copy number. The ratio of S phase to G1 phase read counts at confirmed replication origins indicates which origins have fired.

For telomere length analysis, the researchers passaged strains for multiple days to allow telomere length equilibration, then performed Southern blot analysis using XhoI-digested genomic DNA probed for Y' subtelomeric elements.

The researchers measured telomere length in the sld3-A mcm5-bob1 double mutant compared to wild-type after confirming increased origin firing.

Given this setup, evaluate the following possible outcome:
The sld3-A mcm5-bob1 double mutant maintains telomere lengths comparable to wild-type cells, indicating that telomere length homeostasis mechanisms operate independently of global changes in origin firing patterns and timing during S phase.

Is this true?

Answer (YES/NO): YES